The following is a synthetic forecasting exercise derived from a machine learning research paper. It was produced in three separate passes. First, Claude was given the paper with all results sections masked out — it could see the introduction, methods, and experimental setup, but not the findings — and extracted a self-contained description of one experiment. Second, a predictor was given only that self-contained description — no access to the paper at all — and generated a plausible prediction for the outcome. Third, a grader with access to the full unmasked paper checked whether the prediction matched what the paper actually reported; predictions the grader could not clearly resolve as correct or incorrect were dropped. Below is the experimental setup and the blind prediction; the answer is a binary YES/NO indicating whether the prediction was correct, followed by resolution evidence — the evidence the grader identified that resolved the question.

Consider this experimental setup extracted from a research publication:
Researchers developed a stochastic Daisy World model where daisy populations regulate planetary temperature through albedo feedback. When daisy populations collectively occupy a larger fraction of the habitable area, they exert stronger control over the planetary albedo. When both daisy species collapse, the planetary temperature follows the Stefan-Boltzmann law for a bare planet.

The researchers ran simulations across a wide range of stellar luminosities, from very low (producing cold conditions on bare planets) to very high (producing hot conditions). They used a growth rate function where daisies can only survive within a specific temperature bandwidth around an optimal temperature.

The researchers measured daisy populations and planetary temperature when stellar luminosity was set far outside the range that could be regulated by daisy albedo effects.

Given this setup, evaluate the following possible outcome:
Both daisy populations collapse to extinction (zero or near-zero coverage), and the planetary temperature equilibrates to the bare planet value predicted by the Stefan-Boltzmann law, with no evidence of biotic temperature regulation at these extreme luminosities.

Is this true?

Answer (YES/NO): YES